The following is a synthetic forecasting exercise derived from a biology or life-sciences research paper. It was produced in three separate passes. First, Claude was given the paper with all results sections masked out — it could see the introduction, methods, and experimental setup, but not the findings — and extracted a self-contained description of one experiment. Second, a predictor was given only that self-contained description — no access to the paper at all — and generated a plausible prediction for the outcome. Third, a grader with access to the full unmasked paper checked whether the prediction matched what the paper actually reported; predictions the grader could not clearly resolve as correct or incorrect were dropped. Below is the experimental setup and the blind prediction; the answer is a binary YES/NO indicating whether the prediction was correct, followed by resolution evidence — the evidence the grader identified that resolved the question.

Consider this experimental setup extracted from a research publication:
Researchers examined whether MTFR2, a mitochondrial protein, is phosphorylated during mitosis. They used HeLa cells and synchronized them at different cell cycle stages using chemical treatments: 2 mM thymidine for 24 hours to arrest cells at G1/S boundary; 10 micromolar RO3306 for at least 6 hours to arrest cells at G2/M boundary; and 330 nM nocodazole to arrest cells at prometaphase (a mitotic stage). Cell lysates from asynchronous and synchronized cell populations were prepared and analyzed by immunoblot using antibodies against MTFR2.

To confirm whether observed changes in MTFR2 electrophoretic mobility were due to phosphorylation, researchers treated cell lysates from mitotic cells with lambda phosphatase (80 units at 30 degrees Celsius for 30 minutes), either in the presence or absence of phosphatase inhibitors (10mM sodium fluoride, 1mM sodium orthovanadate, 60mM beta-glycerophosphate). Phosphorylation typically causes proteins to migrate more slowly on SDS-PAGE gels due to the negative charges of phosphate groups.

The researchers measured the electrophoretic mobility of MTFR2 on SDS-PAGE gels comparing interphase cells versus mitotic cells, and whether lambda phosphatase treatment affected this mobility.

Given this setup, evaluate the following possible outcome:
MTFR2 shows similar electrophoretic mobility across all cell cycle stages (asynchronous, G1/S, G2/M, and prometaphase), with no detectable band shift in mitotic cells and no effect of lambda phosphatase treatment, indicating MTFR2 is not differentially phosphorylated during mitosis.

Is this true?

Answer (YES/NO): NO